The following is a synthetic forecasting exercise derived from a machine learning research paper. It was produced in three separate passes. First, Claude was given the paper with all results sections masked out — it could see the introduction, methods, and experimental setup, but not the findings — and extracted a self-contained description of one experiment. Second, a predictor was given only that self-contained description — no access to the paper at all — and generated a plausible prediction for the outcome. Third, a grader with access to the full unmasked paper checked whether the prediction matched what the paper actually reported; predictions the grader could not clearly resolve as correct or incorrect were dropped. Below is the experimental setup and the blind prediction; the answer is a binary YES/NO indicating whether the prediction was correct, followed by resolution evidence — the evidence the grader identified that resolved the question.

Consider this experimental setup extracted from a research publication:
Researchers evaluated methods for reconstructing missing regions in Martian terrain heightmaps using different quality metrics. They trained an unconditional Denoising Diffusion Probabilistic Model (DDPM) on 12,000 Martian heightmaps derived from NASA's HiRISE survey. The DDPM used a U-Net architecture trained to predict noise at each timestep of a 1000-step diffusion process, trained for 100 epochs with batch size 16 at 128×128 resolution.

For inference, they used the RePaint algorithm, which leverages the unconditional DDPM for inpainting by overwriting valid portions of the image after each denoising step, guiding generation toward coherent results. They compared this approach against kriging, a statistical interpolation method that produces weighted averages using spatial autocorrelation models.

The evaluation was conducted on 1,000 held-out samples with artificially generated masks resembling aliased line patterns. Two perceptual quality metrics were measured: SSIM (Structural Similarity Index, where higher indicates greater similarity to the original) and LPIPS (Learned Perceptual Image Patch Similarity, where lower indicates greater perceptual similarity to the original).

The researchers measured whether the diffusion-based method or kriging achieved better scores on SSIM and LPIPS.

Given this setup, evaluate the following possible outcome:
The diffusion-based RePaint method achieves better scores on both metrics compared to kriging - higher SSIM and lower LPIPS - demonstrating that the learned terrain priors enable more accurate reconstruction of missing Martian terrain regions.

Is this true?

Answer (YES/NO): NO